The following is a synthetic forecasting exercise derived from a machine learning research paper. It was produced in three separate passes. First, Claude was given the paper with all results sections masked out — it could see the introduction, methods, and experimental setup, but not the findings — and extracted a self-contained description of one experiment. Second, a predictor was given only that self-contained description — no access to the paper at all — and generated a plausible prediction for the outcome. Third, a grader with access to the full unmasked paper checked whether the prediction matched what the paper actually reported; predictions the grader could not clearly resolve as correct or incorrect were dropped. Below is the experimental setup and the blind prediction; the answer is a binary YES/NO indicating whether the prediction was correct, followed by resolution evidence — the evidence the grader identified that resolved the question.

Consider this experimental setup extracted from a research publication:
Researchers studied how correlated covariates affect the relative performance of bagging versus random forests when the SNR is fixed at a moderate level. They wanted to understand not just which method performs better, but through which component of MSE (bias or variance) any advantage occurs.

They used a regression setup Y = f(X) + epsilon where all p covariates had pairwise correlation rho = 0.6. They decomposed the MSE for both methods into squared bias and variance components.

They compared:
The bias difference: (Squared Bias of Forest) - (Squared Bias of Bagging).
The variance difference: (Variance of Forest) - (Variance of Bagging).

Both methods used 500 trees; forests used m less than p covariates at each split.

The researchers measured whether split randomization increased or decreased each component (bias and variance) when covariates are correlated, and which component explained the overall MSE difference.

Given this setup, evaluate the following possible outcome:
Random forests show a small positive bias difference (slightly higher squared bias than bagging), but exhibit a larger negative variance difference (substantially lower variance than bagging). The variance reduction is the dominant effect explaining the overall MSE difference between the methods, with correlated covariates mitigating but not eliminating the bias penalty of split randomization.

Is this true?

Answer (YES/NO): NO